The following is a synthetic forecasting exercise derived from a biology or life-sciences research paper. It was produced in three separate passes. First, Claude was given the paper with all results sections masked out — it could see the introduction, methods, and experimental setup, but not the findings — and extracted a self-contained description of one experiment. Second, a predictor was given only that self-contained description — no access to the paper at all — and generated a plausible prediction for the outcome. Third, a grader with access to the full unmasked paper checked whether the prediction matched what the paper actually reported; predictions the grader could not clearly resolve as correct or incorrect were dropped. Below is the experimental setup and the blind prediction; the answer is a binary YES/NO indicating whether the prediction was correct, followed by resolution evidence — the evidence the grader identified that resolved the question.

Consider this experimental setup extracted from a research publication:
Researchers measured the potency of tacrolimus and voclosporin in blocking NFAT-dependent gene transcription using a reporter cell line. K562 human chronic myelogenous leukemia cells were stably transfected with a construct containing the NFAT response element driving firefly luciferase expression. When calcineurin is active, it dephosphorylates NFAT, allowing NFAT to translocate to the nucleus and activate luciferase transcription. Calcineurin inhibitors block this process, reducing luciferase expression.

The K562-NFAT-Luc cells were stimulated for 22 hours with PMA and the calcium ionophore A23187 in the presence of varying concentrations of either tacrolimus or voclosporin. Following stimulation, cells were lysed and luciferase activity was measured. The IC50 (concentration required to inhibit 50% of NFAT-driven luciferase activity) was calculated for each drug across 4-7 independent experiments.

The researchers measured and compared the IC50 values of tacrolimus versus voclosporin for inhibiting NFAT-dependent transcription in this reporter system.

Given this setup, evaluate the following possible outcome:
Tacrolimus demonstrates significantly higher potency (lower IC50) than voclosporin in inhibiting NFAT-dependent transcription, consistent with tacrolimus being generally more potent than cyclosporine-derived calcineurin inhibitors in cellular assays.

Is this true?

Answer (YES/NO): YES